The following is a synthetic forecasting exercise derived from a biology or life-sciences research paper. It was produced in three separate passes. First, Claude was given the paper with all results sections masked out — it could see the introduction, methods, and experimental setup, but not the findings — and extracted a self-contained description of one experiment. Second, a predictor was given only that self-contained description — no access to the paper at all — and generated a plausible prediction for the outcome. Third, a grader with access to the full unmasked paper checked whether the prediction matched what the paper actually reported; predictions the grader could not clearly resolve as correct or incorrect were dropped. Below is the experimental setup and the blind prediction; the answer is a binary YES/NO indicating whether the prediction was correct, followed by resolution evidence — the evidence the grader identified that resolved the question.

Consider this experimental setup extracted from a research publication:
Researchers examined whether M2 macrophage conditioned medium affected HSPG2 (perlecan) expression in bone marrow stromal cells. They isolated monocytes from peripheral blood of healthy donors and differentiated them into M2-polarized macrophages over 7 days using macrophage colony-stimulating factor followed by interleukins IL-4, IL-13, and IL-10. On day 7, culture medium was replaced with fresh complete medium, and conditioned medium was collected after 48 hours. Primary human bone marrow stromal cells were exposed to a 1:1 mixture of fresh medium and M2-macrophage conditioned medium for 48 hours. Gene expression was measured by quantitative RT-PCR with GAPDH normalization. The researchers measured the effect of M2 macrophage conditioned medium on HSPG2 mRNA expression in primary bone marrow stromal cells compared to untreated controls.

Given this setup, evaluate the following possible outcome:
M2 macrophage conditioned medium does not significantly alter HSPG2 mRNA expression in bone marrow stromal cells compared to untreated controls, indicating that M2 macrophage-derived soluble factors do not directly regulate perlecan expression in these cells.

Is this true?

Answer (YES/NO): NO